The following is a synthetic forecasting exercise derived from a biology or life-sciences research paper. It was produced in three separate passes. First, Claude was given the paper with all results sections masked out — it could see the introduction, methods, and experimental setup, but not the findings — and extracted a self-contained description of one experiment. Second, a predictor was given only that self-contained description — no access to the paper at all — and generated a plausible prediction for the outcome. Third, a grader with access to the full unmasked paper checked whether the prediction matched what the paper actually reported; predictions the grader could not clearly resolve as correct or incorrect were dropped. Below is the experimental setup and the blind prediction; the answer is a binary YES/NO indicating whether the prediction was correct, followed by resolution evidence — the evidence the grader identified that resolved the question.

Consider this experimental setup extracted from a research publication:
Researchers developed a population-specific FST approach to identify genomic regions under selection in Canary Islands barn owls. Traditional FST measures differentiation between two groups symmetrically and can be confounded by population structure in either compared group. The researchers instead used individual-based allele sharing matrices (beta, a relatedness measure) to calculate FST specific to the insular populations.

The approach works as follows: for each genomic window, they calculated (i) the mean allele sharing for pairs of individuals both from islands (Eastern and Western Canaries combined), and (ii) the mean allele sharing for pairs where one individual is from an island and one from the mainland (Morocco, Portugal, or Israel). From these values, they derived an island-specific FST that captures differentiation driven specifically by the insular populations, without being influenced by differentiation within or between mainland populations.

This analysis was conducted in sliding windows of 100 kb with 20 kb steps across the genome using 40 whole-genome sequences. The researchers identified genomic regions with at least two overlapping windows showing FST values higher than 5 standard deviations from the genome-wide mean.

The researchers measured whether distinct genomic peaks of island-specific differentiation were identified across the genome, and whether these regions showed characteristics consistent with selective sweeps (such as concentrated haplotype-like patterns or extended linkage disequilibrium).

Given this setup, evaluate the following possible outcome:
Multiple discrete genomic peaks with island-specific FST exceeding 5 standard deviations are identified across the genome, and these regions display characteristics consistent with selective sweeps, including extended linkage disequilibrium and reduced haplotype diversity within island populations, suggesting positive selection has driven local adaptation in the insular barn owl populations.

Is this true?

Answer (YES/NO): YES